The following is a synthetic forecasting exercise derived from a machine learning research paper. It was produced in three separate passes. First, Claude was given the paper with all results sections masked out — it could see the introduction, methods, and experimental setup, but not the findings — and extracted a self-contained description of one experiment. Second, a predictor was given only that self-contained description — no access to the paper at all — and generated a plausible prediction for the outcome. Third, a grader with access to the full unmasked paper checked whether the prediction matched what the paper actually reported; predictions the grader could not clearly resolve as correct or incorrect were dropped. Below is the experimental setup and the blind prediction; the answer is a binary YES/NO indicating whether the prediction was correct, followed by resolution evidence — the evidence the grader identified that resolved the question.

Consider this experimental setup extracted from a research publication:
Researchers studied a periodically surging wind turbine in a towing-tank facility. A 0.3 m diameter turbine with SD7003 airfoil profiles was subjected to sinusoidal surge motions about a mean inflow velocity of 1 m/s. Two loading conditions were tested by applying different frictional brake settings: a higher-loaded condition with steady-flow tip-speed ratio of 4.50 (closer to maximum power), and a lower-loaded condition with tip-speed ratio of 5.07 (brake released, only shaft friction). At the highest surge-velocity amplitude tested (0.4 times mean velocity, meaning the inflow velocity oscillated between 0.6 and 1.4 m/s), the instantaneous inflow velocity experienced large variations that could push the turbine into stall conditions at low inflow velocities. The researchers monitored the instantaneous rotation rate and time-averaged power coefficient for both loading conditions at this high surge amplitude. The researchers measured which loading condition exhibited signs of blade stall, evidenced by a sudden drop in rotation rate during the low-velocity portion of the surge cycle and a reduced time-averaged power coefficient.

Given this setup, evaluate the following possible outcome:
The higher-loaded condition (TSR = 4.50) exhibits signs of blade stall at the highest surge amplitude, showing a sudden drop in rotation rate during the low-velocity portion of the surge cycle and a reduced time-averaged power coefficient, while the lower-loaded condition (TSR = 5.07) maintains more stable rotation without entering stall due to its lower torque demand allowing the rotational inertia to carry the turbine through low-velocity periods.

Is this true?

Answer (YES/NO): YES